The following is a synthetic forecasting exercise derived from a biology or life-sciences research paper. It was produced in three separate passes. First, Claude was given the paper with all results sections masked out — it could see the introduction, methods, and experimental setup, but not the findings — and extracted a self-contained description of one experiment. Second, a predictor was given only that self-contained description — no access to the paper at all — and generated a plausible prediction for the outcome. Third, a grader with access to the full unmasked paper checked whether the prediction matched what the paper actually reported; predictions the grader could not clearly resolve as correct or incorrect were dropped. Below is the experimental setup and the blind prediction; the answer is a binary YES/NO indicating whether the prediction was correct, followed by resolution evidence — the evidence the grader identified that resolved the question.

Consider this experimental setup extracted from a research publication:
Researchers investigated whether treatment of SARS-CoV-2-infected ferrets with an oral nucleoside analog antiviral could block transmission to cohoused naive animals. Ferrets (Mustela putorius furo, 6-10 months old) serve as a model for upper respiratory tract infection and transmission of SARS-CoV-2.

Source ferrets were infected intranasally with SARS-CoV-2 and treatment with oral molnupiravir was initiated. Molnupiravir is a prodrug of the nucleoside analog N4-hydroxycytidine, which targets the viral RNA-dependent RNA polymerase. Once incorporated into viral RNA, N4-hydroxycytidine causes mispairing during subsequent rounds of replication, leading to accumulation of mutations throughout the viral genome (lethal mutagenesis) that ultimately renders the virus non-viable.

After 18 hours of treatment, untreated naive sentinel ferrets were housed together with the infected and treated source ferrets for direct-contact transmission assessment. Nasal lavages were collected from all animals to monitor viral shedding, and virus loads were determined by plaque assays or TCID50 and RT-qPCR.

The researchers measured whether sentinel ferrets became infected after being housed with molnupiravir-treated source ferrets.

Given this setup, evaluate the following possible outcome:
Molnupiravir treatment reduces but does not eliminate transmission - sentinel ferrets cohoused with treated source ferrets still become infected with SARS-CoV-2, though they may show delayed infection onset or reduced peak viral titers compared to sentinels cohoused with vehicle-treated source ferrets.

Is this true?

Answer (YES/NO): NO